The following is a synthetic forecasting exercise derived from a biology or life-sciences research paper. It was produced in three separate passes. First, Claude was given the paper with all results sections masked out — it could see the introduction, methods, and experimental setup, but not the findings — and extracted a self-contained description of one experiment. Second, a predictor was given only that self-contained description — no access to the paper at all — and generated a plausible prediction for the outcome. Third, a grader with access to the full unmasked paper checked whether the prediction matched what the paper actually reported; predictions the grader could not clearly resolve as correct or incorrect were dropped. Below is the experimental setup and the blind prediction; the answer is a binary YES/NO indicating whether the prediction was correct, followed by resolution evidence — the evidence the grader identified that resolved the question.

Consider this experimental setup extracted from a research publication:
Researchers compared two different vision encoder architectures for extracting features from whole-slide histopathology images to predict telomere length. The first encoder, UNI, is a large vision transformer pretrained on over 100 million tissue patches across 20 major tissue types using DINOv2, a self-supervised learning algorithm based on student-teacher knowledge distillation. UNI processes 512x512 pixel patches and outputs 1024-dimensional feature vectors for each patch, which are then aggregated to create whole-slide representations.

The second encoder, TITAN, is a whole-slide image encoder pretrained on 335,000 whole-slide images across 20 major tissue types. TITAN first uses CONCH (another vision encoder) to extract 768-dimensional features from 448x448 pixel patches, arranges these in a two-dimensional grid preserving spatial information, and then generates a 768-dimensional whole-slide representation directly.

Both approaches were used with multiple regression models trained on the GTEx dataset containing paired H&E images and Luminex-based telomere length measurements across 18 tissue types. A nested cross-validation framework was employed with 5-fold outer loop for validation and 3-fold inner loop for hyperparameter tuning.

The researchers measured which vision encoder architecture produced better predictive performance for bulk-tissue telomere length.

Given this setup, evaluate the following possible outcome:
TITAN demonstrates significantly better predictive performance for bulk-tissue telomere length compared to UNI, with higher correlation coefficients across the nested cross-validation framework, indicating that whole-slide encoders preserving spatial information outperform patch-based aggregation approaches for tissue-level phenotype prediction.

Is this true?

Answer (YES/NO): NO